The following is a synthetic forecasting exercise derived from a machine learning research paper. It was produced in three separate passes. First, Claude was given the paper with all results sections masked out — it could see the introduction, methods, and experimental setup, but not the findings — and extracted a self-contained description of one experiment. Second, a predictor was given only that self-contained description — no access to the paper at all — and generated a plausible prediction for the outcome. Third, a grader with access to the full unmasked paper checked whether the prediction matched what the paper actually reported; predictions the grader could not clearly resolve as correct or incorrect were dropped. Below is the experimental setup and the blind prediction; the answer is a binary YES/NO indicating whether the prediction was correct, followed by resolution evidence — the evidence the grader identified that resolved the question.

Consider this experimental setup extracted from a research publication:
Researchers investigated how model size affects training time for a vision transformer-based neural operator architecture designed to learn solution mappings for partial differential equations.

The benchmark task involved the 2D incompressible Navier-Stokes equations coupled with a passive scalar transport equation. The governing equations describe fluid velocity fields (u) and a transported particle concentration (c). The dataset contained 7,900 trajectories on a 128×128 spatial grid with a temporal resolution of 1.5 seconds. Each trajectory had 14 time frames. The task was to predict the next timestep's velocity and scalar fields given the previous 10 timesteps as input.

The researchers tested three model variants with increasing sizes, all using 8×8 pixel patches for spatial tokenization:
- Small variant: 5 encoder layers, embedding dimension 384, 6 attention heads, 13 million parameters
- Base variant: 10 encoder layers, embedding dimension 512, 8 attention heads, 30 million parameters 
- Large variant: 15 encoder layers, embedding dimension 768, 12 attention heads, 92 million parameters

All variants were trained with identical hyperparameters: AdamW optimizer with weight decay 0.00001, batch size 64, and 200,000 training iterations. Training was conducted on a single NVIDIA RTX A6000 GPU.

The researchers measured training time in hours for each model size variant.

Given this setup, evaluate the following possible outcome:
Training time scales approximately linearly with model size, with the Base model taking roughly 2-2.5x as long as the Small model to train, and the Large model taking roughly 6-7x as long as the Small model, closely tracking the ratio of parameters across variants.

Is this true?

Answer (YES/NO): NO